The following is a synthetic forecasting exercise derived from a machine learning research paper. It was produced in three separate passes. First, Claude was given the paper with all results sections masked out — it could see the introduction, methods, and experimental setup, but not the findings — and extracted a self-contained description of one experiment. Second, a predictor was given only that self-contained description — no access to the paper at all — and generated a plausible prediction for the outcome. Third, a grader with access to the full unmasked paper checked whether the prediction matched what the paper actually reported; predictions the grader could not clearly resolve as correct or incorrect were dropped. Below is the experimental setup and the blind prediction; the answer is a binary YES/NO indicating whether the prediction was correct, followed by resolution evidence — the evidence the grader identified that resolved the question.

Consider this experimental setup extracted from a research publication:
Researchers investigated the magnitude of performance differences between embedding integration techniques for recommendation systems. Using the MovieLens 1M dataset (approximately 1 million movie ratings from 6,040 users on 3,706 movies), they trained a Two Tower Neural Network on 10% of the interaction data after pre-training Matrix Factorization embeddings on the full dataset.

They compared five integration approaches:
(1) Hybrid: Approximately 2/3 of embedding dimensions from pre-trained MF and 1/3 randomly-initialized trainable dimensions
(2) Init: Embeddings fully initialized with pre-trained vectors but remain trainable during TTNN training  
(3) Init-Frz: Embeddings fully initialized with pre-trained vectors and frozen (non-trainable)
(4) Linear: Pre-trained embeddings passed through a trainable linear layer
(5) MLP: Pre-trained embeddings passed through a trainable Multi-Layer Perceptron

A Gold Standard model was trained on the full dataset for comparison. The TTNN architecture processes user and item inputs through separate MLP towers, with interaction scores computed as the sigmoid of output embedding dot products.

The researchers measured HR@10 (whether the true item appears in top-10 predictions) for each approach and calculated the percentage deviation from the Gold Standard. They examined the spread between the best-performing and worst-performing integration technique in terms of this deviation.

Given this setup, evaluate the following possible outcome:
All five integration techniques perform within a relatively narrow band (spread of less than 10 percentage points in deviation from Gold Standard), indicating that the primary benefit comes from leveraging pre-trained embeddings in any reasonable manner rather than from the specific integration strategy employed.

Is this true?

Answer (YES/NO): YES